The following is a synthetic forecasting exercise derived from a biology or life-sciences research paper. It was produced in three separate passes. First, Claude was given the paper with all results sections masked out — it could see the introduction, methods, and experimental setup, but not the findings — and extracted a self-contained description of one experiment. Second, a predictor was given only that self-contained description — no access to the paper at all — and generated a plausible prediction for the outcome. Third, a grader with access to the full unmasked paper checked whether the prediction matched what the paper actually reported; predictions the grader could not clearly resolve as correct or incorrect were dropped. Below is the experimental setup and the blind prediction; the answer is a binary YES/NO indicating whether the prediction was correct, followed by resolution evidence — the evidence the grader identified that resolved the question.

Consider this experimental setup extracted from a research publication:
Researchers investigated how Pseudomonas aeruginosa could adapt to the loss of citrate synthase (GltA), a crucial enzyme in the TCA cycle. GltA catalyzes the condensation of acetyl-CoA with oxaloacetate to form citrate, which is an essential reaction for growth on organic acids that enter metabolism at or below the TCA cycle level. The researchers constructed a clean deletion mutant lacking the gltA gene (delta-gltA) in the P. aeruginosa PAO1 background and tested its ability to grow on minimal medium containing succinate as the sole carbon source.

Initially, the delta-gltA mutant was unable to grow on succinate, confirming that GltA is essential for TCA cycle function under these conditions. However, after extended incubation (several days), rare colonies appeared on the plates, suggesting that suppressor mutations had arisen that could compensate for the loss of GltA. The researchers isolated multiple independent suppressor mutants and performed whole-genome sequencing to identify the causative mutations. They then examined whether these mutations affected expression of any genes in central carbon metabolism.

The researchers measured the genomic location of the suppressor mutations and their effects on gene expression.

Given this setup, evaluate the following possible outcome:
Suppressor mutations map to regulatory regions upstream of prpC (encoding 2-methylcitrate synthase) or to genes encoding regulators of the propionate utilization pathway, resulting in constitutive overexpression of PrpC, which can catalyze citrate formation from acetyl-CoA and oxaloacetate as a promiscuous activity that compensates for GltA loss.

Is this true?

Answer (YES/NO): YES